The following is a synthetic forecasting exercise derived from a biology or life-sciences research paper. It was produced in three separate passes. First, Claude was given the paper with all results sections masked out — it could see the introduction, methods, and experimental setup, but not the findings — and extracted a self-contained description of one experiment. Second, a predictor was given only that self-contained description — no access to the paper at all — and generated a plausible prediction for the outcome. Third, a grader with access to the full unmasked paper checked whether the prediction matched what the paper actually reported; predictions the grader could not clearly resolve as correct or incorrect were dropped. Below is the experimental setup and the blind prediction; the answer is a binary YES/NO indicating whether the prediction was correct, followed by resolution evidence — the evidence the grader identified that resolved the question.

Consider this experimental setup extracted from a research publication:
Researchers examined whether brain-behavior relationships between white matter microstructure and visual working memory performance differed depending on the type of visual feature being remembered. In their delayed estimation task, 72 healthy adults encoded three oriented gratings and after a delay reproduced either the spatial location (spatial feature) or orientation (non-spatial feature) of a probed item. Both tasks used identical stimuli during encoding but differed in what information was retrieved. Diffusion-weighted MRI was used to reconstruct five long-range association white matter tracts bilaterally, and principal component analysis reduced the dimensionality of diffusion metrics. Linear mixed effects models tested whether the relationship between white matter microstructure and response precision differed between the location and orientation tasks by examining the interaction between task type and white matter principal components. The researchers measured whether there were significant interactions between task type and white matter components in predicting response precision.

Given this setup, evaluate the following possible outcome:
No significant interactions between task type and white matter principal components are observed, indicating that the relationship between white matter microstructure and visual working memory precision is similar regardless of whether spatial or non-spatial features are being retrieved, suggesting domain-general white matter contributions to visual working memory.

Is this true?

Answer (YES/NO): YES